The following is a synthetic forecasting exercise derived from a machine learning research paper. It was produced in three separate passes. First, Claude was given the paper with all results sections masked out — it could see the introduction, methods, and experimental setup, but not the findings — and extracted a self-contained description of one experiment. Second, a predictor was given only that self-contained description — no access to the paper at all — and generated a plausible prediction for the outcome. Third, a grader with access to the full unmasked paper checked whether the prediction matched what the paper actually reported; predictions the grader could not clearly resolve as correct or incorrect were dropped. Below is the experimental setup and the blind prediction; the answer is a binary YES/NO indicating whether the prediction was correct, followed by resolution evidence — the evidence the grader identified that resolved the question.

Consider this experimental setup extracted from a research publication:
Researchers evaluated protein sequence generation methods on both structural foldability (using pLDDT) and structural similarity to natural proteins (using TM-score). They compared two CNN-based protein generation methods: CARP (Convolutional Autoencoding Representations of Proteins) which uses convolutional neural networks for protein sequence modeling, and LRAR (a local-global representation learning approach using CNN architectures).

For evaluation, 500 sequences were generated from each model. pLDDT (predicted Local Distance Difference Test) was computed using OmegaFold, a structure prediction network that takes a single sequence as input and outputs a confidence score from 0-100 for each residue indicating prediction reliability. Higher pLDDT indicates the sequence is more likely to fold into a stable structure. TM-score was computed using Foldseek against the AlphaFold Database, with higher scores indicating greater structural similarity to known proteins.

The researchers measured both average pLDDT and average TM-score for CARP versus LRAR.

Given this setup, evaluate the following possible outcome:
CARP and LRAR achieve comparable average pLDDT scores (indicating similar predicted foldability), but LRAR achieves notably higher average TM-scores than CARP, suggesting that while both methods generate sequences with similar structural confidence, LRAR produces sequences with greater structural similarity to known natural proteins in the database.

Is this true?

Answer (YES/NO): NO